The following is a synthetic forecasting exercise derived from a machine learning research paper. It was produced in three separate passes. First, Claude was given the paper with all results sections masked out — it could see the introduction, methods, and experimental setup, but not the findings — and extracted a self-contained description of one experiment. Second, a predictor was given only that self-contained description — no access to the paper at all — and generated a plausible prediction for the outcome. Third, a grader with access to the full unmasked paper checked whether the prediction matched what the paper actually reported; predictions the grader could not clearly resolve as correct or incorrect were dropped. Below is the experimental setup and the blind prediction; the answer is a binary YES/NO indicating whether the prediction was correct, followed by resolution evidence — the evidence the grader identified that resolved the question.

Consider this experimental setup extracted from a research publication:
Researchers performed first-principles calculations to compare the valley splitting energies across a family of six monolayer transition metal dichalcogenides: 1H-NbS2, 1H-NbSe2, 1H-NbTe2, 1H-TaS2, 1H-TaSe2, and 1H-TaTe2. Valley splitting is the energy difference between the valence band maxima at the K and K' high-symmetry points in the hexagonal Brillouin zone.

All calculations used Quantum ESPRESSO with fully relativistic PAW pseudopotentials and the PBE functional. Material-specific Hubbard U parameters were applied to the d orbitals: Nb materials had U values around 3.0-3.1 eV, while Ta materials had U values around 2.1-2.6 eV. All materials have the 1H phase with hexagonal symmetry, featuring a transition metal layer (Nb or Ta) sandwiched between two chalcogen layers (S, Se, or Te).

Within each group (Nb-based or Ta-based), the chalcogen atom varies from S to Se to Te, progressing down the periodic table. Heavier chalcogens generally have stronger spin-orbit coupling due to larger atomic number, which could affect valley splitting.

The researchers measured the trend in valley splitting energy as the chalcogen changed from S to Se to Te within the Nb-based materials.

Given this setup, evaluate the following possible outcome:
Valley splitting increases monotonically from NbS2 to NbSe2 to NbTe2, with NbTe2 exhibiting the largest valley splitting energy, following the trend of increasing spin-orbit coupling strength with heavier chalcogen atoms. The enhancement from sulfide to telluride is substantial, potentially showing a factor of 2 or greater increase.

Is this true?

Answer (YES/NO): YES